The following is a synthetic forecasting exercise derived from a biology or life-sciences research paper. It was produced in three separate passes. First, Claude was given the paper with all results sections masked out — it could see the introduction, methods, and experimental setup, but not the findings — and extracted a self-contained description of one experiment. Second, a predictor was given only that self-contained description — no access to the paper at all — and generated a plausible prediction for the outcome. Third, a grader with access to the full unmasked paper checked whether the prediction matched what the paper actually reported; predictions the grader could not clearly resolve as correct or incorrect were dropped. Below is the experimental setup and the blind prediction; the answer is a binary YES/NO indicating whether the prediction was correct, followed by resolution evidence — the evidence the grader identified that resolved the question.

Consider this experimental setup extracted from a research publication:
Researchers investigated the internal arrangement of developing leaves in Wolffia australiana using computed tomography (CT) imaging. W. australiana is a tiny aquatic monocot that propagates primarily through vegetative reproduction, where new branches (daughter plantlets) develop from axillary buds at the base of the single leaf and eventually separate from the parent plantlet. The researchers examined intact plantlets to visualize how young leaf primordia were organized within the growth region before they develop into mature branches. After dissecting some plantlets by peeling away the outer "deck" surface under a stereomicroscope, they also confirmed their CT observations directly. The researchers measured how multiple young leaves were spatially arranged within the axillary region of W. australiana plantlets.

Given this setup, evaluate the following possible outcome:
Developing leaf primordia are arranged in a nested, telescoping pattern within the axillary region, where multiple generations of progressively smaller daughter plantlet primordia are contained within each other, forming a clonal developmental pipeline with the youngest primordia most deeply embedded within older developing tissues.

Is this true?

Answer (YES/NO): YES